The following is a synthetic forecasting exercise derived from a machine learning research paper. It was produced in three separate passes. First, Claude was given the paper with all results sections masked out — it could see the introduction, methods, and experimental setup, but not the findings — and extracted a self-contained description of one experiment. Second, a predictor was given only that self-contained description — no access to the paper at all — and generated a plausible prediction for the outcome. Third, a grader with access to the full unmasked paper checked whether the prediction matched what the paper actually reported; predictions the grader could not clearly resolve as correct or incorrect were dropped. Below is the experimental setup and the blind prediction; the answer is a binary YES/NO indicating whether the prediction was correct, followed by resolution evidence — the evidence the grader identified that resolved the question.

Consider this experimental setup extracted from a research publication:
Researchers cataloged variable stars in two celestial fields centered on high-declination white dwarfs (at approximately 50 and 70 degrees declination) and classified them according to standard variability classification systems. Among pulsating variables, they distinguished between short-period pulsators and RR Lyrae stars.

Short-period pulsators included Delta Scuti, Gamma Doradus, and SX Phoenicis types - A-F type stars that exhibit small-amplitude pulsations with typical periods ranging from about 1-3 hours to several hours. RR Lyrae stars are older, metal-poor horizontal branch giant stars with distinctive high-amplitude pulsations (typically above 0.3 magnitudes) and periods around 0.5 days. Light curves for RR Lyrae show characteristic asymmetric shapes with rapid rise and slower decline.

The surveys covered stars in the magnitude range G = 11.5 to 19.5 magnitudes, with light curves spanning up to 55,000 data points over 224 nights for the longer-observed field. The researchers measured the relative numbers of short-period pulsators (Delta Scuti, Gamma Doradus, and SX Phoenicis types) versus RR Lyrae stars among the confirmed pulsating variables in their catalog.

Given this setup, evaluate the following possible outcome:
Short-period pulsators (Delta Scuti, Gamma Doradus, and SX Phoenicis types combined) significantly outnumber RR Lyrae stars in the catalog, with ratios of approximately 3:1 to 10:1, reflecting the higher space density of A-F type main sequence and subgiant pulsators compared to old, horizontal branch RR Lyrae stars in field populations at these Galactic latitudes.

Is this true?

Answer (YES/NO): YES